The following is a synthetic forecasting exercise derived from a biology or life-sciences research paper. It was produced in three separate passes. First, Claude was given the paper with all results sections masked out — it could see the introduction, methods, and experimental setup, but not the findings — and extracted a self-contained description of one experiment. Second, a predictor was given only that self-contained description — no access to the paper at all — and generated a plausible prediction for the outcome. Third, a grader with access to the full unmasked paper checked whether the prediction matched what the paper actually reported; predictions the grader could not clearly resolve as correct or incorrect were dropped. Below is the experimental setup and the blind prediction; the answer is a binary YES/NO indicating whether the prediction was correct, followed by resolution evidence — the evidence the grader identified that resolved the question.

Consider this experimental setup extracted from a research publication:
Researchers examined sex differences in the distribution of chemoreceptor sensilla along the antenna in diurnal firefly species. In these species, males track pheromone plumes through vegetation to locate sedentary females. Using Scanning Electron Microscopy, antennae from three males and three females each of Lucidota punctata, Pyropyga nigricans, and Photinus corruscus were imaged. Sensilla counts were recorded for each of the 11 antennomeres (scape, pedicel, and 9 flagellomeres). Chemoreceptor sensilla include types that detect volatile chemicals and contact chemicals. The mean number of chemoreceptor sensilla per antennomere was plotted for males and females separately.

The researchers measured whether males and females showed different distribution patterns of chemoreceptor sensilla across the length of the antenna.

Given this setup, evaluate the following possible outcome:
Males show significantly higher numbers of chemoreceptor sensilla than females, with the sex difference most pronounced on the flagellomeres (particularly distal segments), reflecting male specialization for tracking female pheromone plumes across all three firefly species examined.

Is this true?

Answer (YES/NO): NO